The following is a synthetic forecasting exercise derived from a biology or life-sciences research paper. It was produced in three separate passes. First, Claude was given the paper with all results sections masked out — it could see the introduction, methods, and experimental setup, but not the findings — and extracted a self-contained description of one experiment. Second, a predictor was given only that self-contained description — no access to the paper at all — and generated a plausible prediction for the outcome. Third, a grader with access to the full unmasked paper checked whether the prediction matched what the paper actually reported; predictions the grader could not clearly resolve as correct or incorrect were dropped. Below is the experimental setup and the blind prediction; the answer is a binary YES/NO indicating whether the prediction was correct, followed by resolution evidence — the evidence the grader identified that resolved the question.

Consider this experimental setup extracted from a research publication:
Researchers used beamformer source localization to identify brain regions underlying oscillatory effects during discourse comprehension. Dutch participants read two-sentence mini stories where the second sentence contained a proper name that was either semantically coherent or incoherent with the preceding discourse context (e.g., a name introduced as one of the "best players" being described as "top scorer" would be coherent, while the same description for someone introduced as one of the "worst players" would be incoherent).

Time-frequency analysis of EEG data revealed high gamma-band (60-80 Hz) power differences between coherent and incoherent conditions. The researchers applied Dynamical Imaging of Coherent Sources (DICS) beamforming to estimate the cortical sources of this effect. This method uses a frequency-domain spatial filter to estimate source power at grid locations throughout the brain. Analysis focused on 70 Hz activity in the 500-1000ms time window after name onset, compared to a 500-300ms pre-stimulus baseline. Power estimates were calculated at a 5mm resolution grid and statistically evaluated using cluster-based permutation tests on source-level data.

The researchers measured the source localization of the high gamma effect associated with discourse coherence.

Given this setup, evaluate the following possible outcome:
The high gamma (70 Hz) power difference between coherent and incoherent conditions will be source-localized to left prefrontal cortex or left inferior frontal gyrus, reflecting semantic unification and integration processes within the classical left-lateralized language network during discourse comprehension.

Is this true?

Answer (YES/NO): YES